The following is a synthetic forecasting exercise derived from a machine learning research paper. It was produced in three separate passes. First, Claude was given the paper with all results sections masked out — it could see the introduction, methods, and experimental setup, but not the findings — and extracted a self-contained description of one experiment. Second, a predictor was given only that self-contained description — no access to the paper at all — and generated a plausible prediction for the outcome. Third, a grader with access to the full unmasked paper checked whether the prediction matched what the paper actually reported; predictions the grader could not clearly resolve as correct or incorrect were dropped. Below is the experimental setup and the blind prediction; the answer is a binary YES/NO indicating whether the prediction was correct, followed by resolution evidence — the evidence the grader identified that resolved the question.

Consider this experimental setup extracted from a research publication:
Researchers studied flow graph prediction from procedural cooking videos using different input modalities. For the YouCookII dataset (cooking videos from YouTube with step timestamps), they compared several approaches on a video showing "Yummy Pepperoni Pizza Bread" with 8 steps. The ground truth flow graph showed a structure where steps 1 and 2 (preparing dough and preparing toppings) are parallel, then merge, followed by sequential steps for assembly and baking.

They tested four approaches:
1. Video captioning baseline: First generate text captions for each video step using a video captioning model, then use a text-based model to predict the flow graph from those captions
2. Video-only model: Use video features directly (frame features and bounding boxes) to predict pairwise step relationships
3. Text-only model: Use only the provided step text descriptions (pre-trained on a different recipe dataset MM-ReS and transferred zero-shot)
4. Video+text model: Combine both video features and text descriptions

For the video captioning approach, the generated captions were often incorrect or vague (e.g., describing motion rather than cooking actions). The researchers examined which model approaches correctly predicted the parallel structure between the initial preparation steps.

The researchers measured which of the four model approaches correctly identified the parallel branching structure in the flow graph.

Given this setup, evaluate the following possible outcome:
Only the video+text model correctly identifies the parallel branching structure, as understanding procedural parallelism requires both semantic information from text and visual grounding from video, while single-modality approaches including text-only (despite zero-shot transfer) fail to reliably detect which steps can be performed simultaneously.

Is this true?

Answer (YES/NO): NO